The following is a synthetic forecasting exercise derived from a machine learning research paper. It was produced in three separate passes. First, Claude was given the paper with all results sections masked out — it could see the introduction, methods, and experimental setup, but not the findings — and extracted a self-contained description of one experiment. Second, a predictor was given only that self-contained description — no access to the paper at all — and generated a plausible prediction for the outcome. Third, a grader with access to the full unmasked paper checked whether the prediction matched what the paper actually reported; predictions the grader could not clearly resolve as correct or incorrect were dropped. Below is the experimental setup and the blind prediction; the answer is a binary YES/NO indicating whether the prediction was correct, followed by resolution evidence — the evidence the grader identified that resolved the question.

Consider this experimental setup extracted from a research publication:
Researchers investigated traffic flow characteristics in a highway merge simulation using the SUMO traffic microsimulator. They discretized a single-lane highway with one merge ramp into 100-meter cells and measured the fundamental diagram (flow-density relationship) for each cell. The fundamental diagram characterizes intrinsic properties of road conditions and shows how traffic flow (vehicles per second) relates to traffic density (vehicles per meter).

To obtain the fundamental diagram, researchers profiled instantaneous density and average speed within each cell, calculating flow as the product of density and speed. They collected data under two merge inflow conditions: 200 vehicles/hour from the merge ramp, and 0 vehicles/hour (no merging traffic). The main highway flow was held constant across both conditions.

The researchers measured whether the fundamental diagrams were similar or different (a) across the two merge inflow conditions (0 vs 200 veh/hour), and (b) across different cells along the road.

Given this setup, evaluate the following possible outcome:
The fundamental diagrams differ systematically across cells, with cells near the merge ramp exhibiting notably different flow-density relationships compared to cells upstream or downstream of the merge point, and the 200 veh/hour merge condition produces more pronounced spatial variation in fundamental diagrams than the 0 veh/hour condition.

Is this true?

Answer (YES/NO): NO